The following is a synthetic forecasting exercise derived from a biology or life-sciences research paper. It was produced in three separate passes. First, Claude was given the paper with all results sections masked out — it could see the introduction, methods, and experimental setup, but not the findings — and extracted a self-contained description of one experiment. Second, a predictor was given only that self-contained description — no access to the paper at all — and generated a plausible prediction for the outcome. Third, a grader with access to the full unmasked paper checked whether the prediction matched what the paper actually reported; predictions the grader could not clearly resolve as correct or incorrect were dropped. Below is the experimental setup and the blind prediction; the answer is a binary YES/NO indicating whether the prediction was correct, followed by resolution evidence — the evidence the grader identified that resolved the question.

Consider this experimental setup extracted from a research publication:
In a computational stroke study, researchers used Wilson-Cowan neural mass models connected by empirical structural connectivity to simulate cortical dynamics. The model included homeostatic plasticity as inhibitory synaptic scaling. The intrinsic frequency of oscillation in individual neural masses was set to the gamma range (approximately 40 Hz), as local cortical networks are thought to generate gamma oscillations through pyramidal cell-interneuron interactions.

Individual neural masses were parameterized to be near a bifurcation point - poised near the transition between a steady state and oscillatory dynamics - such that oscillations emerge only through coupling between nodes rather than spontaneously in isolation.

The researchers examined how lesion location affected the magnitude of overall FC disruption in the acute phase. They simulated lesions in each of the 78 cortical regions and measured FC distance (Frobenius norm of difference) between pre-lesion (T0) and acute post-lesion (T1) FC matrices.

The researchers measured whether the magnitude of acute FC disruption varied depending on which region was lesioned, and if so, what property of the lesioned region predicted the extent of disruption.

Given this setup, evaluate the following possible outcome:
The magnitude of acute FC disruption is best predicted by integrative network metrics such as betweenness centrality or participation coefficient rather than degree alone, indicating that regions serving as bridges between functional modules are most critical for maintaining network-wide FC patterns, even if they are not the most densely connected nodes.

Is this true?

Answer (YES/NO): NO